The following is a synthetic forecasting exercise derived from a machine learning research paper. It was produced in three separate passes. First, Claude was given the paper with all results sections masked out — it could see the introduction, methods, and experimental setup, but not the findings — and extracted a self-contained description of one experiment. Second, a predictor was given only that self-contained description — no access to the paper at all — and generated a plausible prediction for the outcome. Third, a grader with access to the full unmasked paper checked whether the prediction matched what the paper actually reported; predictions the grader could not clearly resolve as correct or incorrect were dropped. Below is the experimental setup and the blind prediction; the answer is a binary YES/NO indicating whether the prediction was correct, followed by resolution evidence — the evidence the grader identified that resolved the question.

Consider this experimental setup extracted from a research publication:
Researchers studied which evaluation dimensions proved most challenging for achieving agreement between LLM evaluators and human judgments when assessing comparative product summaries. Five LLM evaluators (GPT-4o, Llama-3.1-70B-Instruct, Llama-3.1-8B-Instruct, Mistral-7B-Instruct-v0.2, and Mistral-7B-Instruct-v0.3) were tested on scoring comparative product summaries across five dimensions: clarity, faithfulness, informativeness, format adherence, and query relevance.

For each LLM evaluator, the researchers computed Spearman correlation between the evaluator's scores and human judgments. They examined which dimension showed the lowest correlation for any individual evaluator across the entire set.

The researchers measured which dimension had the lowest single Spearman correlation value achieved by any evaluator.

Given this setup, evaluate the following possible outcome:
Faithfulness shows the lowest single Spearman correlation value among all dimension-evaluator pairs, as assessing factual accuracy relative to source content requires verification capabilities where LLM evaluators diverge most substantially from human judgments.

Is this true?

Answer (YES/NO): NO